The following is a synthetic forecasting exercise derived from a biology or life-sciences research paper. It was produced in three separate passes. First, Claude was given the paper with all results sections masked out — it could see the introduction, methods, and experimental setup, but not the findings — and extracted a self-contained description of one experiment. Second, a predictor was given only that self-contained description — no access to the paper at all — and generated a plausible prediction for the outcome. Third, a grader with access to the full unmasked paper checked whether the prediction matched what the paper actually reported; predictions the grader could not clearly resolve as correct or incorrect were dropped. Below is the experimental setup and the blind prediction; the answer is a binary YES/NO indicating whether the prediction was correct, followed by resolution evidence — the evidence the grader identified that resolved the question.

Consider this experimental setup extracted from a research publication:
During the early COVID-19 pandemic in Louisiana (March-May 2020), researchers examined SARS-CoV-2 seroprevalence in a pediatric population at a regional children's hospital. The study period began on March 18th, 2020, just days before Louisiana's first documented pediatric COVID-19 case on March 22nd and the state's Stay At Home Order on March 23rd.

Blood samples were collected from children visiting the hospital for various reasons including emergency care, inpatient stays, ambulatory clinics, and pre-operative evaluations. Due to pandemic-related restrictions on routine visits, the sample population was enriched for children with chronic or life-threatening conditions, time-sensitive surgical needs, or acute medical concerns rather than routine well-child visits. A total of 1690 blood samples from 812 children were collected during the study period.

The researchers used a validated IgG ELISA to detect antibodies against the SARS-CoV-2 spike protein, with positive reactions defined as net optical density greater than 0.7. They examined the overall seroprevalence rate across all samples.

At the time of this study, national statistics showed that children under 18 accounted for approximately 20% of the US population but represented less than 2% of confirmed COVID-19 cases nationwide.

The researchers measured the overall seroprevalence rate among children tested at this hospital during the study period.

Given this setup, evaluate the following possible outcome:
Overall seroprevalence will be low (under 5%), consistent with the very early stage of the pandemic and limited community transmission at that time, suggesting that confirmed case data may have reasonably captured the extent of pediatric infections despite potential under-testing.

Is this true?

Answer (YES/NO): NO